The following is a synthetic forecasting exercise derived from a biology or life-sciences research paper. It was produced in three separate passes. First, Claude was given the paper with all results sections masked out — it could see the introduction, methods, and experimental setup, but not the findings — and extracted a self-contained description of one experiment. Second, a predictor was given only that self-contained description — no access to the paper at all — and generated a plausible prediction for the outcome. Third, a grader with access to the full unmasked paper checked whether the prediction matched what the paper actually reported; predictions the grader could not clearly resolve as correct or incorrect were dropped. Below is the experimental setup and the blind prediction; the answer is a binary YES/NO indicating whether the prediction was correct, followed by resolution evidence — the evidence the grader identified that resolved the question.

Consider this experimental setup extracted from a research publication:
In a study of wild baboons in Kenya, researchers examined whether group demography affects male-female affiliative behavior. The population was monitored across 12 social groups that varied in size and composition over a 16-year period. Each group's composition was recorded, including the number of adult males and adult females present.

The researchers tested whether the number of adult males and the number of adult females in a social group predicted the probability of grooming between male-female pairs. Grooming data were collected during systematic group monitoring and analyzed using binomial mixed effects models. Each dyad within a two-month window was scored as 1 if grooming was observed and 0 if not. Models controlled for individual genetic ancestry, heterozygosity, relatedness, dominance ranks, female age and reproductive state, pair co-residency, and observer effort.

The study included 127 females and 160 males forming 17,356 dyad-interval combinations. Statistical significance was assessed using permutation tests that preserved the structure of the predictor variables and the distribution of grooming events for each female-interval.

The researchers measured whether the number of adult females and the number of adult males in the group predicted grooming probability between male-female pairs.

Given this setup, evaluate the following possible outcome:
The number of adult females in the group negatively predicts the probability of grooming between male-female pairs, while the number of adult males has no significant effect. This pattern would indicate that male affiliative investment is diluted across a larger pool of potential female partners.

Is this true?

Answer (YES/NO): NO